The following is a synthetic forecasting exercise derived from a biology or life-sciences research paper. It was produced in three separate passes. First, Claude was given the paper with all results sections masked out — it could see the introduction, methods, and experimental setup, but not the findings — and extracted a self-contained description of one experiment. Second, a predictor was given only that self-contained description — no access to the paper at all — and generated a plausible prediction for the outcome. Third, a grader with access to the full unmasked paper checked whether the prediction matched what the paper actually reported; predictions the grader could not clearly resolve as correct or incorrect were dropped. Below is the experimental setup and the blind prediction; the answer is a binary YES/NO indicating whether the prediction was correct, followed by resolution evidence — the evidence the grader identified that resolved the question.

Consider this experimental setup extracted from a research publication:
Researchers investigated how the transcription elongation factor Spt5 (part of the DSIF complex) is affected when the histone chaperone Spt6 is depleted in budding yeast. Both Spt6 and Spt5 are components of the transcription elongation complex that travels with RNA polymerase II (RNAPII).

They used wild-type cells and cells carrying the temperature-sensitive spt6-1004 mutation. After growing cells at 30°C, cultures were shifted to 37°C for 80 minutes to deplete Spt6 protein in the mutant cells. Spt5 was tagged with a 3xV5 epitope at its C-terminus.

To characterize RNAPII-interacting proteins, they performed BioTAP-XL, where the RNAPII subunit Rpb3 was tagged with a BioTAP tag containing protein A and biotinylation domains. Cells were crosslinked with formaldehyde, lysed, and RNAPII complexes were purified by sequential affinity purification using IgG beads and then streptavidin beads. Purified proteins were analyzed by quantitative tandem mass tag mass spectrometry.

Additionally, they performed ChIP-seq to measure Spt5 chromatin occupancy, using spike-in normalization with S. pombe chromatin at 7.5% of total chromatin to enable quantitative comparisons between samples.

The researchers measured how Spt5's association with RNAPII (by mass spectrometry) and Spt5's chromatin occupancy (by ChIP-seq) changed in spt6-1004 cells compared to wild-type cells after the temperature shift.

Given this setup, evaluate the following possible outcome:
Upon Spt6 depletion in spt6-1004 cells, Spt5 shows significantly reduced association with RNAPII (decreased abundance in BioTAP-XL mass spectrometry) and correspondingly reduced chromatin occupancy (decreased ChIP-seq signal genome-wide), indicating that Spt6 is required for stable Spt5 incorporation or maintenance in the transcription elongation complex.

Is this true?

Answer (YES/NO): YES